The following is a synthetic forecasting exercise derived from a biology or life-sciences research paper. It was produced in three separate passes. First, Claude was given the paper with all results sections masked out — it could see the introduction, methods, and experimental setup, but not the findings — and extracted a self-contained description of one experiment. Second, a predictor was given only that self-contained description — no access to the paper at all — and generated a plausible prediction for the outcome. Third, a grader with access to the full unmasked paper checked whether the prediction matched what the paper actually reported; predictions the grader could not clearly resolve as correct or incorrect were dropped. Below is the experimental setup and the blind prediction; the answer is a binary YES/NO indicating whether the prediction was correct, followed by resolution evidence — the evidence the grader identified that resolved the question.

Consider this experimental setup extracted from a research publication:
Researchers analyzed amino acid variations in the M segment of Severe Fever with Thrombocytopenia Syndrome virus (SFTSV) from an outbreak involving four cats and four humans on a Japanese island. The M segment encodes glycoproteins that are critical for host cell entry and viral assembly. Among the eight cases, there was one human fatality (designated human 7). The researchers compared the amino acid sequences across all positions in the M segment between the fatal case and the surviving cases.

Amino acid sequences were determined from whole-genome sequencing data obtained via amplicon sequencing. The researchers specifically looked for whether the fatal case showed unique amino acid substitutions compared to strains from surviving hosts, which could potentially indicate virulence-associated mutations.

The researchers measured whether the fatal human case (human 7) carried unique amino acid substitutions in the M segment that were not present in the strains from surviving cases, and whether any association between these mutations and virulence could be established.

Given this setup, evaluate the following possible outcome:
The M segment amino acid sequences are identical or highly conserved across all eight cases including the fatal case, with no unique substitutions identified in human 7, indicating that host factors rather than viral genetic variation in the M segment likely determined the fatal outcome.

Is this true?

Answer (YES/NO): NO